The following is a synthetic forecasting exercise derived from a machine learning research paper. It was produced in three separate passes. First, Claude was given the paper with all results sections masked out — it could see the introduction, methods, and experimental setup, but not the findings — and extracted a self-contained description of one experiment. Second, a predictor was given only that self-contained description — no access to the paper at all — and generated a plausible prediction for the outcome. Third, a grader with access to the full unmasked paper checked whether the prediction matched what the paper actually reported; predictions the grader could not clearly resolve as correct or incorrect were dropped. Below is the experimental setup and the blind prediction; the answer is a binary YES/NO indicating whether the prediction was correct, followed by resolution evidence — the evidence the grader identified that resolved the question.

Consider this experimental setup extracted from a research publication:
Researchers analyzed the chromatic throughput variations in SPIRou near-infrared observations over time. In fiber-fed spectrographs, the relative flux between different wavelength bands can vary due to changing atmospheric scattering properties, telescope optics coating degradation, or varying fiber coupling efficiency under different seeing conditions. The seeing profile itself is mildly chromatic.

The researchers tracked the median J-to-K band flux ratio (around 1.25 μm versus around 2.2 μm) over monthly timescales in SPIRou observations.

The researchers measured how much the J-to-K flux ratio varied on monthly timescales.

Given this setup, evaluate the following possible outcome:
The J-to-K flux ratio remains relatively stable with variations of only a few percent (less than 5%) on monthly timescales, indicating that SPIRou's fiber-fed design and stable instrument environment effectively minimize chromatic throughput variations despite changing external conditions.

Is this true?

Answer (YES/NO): NO